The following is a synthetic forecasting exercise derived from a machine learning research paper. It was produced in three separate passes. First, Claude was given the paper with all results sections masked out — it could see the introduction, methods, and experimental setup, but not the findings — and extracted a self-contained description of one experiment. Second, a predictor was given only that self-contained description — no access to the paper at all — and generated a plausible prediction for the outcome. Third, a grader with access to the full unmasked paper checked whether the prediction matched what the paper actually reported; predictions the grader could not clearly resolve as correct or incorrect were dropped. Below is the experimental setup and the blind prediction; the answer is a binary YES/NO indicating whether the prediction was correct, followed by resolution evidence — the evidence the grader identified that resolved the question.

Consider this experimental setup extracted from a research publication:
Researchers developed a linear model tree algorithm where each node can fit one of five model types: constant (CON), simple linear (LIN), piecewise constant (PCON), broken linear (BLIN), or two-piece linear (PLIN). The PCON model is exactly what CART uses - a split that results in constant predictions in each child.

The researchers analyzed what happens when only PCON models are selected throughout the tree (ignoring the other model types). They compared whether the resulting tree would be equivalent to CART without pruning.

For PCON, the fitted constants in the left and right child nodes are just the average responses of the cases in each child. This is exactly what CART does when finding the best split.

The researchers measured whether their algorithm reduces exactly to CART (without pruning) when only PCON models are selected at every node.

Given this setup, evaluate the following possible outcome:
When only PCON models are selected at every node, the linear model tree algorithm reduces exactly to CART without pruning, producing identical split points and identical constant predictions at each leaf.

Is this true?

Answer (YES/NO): YES